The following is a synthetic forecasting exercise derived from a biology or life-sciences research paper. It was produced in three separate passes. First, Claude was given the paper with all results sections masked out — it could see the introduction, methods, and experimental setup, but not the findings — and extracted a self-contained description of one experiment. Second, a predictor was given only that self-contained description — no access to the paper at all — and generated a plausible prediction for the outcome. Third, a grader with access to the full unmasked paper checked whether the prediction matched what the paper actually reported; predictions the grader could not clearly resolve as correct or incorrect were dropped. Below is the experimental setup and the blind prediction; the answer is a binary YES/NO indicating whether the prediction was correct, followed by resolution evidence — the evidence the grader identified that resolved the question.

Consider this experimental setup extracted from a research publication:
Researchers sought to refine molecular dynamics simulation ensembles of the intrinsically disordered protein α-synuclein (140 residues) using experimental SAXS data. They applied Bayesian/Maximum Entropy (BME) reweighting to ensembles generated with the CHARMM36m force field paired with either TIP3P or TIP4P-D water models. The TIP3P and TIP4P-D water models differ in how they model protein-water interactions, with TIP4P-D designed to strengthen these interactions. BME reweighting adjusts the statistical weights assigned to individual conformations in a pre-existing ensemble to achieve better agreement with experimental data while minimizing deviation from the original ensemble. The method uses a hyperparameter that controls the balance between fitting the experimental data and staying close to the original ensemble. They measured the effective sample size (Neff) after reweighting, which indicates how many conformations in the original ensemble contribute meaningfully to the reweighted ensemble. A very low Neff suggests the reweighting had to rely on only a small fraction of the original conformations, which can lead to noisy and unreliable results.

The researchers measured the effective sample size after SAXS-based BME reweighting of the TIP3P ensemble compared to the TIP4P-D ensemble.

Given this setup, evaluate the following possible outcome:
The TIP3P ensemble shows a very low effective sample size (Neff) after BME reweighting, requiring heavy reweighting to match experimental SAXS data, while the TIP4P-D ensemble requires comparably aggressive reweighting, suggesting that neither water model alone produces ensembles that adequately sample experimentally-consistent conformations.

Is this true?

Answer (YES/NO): NO